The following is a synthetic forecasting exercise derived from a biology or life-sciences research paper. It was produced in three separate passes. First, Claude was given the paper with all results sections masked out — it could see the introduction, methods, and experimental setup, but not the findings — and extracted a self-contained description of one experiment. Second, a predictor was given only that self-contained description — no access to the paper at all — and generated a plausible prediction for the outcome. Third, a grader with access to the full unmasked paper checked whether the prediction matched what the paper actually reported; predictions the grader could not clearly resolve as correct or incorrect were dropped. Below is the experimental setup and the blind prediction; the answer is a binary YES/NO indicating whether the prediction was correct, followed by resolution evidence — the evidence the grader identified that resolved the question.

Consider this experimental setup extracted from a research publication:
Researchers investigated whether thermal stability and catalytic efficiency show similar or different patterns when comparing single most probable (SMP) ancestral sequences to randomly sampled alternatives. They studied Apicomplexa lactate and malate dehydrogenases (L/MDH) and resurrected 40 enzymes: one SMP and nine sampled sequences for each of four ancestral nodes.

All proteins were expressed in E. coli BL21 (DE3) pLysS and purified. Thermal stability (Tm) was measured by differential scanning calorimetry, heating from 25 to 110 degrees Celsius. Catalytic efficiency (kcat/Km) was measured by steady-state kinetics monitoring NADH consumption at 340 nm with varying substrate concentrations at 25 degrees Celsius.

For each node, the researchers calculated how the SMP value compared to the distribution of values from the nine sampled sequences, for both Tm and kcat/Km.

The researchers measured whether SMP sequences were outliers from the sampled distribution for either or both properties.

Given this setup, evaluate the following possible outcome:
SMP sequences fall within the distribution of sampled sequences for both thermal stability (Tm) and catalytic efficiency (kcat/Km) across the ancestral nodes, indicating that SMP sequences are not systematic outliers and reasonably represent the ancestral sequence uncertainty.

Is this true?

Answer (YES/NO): YES